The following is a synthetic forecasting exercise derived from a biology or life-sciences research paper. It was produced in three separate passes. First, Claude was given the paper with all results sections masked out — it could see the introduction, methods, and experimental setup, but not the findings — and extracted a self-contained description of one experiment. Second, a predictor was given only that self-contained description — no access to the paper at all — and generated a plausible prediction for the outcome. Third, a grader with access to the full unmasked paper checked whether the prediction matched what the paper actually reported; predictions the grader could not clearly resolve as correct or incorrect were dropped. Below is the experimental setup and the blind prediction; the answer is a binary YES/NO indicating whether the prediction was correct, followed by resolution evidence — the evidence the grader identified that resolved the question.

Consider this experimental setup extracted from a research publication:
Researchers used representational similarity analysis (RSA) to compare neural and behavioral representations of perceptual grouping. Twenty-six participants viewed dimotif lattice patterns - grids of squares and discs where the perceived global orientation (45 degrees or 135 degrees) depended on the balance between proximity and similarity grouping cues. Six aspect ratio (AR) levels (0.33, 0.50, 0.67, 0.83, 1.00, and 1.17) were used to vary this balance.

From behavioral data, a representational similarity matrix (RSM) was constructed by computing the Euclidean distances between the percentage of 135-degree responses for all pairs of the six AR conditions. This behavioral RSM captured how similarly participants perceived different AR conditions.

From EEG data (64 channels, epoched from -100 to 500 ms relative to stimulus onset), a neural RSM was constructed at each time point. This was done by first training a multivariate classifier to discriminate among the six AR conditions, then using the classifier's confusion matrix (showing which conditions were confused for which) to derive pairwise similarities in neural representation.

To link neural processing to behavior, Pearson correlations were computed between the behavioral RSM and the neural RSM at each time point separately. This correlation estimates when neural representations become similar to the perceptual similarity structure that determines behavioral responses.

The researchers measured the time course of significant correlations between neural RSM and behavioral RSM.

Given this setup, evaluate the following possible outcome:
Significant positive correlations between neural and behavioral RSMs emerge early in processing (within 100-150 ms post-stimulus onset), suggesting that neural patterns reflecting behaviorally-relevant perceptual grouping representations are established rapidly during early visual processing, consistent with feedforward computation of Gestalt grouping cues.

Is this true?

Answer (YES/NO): YES